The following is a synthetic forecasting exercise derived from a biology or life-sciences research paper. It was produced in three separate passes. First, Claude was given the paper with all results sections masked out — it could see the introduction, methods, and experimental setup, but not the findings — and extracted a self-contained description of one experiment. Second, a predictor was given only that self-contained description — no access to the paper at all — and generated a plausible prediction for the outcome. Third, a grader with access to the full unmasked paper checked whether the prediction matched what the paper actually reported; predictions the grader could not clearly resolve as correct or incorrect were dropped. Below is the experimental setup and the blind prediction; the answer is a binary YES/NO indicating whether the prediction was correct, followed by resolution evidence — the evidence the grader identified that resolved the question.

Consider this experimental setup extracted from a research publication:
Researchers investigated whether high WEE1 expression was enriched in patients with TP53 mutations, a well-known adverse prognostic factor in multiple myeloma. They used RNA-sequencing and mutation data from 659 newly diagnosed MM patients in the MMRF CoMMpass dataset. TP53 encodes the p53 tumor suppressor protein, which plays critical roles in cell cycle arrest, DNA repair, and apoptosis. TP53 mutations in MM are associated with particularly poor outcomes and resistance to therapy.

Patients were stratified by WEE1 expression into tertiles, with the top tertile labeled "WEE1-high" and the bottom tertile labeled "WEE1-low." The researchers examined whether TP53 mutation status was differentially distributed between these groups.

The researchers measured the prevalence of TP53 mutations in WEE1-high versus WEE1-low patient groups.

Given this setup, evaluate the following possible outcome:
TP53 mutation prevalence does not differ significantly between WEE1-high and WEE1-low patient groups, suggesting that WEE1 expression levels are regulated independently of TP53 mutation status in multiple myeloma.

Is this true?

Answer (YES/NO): NO